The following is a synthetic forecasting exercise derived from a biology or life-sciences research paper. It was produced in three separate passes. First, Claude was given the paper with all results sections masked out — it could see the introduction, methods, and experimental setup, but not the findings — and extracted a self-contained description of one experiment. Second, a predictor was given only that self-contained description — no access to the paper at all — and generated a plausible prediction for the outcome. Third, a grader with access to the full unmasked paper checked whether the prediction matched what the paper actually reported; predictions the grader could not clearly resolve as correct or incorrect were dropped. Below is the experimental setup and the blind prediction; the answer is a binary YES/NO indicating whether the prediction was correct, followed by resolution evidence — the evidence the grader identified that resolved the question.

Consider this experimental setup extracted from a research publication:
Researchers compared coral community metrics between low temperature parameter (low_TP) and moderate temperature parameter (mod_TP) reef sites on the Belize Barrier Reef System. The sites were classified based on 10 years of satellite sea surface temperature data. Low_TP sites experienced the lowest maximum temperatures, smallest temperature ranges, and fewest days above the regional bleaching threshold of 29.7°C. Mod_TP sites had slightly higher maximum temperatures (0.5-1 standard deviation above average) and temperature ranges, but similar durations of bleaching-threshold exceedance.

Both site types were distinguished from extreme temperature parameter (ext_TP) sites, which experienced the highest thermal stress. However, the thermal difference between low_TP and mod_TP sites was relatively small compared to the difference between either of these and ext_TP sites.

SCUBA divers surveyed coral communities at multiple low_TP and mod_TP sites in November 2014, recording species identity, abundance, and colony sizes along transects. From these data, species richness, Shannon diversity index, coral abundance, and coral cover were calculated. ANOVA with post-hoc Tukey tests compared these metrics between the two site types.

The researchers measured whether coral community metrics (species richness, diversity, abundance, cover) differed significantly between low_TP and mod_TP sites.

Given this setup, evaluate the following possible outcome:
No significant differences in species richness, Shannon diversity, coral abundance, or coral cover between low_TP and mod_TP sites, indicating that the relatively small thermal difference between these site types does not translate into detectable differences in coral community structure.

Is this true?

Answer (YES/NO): YES